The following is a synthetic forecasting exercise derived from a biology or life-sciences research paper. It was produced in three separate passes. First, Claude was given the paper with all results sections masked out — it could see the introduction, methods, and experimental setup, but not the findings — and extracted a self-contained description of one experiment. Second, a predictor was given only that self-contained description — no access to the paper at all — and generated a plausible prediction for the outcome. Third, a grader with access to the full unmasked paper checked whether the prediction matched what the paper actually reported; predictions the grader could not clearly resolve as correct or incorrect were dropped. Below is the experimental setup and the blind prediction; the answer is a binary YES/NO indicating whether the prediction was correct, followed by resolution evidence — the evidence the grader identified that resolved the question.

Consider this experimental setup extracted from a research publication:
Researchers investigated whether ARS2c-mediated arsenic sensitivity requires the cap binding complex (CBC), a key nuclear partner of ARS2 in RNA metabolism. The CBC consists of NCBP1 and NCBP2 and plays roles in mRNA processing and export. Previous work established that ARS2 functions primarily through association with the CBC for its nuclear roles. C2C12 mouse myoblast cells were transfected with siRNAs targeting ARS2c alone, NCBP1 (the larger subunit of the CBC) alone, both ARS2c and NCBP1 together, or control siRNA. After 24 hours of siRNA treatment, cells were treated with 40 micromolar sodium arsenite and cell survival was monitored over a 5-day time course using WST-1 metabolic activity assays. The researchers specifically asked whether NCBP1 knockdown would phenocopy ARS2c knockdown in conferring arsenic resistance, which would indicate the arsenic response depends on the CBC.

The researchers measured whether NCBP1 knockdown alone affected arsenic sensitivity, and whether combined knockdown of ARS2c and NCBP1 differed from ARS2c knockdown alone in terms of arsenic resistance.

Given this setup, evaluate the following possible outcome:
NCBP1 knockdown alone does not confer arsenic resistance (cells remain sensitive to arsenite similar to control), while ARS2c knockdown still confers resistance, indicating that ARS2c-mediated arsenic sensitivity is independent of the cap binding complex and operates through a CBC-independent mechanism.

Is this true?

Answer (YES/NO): YES